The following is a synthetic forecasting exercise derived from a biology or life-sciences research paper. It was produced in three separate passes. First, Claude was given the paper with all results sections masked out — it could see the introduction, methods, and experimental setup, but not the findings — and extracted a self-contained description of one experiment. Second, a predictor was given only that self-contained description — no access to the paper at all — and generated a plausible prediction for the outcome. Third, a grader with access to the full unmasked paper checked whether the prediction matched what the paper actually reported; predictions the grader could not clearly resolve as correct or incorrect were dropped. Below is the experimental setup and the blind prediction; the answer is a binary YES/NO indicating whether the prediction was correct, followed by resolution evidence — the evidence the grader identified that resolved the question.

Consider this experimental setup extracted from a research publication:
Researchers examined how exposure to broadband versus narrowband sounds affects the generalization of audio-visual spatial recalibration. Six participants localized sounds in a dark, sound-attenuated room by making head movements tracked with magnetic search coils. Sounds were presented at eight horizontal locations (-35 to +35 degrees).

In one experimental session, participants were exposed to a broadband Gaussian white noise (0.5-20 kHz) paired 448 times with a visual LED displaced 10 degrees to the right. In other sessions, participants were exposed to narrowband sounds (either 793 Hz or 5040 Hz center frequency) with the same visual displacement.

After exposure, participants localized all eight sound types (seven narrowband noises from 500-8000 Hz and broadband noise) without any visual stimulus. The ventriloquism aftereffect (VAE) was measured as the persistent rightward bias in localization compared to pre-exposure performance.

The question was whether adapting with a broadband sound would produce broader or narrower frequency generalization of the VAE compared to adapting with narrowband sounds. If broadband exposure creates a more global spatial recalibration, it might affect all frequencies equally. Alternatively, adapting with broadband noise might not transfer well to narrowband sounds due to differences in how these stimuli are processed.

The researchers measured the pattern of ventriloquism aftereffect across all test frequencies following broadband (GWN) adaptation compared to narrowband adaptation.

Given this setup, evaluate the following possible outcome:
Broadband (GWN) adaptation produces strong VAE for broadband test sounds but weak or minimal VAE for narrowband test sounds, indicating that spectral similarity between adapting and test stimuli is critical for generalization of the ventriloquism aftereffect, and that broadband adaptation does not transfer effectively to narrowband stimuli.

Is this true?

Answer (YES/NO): NO